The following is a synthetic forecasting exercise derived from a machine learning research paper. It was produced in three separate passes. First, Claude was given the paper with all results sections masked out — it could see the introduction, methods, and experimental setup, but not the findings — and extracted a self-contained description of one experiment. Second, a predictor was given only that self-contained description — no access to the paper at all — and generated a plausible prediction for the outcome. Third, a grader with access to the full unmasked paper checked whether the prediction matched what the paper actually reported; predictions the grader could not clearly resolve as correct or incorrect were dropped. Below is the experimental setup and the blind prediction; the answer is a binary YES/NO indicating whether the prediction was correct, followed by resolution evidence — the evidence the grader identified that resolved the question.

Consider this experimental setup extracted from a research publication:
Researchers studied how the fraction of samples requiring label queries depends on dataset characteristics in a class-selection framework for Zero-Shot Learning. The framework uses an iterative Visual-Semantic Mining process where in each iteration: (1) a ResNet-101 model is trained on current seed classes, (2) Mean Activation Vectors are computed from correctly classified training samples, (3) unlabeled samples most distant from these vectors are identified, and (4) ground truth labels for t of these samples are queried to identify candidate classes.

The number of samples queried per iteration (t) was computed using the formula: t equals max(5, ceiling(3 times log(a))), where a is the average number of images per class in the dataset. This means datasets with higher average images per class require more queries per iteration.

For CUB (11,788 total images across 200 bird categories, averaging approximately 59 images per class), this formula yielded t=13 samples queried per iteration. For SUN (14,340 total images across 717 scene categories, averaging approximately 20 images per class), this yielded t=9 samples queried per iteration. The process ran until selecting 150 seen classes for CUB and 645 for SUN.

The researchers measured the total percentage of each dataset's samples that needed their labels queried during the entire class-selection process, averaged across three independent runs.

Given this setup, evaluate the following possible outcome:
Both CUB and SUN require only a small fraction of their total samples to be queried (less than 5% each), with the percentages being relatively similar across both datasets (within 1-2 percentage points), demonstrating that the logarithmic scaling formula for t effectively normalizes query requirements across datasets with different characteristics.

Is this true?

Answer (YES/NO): NO